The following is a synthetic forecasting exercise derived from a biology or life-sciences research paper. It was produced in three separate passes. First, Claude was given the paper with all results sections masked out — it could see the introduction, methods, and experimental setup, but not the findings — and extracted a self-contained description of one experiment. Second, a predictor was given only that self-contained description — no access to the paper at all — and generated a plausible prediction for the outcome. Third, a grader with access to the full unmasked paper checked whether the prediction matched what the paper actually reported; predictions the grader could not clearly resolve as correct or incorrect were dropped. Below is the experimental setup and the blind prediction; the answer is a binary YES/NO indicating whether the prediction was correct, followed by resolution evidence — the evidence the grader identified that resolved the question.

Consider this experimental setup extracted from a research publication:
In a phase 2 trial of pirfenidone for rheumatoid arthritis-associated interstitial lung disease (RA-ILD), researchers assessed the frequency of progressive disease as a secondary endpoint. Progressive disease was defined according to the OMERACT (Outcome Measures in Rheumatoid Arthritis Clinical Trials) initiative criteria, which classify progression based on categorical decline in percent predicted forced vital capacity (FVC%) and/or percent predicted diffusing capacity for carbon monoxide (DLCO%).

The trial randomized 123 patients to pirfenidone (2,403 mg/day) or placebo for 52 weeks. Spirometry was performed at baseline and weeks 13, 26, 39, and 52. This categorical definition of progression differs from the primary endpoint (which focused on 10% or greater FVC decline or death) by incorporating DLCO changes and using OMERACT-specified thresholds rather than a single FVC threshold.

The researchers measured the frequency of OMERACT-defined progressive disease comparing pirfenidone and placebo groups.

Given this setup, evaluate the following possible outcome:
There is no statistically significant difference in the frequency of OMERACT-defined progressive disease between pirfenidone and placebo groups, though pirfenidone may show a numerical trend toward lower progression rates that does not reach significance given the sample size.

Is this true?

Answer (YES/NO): YES